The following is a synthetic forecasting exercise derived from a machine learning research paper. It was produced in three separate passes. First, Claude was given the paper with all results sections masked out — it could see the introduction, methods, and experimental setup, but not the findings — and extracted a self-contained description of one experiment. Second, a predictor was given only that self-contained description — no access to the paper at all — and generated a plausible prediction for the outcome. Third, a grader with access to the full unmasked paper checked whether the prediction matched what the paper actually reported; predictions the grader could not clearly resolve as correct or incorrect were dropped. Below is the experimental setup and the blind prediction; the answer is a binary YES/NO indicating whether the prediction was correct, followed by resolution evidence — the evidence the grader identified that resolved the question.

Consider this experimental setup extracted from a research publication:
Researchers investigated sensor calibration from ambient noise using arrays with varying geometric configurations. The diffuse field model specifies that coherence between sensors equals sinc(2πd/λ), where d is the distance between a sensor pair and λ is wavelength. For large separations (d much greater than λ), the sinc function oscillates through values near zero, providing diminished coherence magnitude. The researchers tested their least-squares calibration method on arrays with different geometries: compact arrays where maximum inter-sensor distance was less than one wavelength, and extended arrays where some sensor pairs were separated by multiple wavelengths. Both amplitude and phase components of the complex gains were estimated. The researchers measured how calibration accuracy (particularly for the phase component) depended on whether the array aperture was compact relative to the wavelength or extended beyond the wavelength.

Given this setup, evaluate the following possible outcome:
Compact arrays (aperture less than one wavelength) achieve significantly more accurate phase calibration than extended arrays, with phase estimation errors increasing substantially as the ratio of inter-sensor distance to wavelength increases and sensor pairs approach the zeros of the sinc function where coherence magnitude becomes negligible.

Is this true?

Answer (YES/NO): YES